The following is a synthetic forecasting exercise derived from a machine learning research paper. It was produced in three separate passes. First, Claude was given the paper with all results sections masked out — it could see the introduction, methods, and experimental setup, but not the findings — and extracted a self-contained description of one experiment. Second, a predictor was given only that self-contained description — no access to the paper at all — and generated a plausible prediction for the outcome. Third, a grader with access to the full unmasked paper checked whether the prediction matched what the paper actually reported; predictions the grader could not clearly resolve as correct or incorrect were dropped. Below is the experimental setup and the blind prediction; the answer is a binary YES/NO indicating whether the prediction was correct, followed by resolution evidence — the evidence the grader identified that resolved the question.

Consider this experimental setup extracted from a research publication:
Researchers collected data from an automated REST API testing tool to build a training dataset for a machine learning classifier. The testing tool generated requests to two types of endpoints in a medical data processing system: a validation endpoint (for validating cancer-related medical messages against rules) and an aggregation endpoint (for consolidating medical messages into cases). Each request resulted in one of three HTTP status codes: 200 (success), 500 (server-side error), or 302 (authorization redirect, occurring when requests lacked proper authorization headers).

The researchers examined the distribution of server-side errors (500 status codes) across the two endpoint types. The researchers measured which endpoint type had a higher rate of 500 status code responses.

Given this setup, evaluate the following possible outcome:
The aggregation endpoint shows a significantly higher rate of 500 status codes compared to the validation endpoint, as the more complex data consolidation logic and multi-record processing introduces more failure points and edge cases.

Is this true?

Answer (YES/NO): YES